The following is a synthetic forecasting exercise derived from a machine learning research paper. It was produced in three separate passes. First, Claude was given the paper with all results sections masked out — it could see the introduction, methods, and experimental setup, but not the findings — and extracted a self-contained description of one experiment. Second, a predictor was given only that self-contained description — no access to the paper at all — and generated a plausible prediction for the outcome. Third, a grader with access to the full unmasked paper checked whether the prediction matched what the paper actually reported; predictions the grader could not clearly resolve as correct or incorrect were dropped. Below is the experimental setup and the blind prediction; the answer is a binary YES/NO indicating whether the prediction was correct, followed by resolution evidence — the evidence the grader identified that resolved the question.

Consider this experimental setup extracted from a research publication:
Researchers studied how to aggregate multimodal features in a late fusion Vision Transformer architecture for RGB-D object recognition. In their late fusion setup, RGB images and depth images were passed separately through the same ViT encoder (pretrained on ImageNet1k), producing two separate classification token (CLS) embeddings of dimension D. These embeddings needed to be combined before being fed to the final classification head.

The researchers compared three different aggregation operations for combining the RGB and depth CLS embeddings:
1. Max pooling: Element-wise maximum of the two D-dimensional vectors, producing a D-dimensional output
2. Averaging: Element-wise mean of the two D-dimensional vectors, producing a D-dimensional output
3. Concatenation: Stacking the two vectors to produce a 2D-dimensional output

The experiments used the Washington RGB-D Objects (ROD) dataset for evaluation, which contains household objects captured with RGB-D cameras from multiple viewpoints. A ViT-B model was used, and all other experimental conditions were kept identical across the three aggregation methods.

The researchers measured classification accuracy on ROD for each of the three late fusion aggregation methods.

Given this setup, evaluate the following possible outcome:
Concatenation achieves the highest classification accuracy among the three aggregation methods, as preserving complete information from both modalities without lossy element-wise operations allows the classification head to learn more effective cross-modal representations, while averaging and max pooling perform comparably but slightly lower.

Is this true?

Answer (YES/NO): NO